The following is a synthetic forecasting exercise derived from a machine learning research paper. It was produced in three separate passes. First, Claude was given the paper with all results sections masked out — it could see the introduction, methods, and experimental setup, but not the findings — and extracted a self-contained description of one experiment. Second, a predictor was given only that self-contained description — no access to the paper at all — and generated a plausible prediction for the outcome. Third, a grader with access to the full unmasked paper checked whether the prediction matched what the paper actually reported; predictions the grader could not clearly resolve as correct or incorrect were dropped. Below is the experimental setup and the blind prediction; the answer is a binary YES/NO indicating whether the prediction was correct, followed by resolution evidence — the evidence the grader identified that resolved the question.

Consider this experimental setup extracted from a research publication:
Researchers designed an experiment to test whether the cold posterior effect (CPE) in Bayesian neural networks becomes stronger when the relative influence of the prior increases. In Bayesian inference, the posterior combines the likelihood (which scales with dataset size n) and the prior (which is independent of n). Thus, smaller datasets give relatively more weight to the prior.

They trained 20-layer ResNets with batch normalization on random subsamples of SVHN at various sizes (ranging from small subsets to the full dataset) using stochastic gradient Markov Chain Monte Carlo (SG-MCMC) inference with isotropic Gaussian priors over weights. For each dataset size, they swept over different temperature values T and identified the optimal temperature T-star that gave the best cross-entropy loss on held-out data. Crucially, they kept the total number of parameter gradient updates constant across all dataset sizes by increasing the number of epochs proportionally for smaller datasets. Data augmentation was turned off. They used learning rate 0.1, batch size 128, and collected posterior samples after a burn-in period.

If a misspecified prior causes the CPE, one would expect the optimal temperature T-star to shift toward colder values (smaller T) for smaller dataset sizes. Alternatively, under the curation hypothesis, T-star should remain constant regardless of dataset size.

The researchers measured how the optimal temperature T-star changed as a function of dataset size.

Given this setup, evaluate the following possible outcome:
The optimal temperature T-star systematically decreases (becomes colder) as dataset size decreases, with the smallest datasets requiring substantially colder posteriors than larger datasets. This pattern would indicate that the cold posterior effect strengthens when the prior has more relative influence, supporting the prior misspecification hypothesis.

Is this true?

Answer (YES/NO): YES